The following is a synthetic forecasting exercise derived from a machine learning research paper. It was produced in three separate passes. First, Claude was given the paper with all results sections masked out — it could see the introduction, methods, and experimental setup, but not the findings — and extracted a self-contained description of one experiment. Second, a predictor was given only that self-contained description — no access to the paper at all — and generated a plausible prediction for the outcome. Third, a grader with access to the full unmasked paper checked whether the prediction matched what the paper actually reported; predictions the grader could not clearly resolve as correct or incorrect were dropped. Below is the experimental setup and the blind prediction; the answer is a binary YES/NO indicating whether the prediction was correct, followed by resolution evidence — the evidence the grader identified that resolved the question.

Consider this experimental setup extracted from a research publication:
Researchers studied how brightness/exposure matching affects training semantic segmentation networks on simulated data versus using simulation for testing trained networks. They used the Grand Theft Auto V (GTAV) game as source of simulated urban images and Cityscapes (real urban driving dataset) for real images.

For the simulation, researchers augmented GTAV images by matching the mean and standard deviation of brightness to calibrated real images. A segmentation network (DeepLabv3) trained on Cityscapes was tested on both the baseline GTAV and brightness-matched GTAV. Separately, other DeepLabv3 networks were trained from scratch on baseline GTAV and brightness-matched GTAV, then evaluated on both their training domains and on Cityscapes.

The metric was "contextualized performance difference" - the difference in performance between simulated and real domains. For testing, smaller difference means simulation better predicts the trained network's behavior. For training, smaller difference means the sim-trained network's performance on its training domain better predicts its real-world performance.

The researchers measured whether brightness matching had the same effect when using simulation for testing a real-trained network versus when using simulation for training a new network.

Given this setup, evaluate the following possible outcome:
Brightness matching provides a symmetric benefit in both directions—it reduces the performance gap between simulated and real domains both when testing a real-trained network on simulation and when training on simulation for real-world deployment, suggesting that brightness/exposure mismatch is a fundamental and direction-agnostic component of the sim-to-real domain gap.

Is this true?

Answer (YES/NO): NO